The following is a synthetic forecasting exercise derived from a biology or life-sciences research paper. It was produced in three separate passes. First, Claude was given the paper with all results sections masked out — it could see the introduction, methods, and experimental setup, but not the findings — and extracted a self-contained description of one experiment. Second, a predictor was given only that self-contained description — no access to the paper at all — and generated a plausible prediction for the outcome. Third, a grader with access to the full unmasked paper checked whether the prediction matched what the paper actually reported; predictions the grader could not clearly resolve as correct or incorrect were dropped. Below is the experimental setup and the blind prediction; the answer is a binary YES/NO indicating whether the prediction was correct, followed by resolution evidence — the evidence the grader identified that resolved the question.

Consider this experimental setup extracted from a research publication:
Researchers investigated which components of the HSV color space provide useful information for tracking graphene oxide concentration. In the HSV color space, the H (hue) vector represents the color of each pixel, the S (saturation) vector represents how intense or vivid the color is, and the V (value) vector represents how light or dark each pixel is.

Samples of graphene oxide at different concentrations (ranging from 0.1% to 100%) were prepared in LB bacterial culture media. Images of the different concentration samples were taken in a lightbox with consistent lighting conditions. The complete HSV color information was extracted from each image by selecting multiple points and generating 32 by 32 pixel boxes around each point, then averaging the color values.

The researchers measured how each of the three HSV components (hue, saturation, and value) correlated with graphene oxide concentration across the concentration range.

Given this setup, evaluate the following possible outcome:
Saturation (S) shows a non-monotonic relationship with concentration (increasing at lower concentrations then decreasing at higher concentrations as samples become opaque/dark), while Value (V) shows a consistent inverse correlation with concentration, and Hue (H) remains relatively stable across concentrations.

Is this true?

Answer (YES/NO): NO